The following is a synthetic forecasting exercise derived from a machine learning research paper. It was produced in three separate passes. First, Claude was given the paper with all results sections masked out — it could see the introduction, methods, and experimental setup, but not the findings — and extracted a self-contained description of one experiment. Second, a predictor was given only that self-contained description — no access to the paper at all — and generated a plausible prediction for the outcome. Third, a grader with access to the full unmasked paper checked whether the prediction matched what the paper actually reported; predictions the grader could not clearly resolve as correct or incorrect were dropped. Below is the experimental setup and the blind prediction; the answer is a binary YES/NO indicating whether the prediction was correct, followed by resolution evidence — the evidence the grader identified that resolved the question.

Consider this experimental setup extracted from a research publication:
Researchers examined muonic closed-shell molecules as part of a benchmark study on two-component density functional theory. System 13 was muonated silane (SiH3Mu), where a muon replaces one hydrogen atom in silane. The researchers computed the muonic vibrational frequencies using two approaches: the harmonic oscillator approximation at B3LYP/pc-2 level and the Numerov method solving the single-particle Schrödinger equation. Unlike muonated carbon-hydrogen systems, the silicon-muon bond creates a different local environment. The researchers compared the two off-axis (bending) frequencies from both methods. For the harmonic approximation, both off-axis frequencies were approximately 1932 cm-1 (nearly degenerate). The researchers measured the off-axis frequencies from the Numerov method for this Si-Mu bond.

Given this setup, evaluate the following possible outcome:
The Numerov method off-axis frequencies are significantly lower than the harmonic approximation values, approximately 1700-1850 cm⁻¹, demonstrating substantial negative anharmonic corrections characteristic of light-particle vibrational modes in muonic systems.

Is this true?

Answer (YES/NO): NO